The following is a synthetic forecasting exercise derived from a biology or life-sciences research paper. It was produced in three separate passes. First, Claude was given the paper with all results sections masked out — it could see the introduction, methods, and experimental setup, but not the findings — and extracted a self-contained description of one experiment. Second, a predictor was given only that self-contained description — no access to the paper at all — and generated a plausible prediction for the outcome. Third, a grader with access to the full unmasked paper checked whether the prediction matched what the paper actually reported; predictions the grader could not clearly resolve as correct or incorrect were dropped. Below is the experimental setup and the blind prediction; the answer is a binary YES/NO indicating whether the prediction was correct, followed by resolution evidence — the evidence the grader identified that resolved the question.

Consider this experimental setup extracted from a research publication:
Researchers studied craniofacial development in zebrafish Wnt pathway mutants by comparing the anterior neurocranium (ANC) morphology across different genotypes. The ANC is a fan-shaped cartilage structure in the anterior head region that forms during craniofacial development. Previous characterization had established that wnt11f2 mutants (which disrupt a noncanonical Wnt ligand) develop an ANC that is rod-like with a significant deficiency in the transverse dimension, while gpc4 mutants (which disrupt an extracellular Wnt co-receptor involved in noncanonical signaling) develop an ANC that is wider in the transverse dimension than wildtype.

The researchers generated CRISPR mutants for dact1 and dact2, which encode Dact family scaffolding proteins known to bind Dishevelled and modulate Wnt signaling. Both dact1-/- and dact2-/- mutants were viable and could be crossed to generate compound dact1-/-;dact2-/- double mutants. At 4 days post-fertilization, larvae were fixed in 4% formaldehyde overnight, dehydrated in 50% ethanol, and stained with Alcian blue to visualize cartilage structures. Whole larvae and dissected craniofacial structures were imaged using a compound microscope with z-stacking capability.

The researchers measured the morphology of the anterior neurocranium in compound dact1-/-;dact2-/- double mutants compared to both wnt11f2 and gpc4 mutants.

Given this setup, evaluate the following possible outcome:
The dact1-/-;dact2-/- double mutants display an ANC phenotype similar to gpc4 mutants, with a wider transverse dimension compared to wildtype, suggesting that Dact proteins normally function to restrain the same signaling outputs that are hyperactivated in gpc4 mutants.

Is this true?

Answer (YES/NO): NO